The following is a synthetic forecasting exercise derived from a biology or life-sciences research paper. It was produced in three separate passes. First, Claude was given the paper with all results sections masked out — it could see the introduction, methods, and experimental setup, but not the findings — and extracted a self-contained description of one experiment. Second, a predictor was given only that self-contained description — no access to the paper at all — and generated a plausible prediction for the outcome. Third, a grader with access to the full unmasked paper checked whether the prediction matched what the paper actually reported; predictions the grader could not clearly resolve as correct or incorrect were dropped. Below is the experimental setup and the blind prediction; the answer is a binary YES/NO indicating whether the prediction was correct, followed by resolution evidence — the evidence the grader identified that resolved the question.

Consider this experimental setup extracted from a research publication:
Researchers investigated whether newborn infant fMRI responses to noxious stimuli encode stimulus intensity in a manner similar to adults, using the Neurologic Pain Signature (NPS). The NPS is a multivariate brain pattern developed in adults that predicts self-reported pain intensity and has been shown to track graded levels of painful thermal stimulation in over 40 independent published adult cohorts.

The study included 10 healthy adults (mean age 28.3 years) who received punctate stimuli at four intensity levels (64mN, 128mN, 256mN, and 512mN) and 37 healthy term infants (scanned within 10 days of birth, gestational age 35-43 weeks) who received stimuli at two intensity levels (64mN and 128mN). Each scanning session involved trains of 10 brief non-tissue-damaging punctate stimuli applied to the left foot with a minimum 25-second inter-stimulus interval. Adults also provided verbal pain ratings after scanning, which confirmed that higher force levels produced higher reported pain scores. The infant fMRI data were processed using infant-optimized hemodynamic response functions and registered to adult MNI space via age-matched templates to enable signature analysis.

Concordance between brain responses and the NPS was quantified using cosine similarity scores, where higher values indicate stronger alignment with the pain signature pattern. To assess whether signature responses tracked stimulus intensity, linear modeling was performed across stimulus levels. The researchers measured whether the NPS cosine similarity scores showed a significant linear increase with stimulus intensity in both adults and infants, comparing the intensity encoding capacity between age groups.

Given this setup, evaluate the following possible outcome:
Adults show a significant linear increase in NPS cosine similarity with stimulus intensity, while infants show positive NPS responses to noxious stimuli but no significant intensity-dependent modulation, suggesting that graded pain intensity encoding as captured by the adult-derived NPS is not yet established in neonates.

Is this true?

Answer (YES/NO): YES